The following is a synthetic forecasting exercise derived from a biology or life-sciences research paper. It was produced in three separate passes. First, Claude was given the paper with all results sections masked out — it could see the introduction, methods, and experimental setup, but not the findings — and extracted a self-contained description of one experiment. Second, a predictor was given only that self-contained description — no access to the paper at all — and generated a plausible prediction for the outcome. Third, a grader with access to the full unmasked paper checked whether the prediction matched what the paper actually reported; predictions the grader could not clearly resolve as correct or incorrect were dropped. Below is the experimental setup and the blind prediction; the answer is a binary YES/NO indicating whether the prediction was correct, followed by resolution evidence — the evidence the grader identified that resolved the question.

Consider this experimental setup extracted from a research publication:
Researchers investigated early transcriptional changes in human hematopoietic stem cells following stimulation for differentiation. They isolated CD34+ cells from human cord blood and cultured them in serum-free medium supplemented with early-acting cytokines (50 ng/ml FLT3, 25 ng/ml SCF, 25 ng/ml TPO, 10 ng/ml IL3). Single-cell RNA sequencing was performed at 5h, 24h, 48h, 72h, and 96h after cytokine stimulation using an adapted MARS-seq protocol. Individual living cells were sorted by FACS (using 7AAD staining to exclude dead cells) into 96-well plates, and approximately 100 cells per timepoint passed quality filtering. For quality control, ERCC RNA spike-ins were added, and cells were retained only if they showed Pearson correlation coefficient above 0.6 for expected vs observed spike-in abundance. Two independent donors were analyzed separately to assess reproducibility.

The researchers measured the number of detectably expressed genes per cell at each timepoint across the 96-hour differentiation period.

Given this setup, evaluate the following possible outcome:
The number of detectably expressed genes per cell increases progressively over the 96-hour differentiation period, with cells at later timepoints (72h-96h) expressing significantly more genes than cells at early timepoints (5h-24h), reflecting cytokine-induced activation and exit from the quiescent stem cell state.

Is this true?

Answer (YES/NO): NO